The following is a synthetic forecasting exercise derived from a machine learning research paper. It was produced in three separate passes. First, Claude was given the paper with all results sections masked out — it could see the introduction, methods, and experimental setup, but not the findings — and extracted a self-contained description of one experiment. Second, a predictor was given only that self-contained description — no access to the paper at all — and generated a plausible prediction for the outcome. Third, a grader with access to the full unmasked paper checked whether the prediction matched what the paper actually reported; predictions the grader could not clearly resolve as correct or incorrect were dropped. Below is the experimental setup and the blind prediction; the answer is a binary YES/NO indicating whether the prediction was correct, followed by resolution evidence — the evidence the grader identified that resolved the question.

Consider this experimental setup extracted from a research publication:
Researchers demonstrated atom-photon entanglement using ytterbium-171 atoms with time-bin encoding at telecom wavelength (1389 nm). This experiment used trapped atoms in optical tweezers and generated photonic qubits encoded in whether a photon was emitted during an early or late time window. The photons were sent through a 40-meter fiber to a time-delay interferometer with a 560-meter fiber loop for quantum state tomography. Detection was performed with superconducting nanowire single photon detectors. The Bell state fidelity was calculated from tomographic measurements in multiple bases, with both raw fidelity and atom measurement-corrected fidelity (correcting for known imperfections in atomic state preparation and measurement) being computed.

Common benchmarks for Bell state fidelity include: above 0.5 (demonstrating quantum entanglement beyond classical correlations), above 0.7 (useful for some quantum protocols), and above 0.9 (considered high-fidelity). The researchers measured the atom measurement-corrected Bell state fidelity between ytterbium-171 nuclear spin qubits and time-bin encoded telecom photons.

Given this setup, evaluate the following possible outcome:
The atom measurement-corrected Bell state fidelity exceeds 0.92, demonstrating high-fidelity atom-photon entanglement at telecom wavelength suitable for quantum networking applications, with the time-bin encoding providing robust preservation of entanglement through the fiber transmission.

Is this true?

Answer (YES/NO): YES